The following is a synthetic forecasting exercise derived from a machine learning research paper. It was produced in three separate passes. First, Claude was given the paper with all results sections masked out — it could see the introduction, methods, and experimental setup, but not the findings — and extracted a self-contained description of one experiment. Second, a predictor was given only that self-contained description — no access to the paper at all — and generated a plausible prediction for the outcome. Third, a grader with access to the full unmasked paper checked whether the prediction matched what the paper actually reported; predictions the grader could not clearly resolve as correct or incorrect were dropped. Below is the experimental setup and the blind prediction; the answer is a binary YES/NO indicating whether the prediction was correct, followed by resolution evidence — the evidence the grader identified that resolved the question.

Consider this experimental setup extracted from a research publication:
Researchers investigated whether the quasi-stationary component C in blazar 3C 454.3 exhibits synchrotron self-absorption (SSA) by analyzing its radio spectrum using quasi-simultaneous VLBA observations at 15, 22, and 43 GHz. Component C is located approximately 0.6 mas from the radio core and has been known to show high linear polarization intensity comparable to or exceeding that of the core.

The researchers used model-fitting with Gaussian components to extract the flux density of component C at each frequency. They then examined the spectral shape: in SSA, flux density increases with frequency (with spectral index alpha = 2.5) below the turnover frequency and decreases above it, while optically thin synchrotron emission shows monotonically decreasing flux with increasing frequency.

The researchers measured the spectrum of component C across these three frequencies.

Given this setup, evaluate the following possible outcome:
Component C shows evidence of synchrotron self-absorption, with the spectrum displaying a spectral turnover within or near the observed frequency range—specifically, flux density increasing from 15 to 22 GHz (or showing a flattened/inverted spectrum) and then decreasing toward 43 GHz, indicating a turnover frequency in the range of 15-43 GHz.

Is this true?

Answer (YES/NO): YES